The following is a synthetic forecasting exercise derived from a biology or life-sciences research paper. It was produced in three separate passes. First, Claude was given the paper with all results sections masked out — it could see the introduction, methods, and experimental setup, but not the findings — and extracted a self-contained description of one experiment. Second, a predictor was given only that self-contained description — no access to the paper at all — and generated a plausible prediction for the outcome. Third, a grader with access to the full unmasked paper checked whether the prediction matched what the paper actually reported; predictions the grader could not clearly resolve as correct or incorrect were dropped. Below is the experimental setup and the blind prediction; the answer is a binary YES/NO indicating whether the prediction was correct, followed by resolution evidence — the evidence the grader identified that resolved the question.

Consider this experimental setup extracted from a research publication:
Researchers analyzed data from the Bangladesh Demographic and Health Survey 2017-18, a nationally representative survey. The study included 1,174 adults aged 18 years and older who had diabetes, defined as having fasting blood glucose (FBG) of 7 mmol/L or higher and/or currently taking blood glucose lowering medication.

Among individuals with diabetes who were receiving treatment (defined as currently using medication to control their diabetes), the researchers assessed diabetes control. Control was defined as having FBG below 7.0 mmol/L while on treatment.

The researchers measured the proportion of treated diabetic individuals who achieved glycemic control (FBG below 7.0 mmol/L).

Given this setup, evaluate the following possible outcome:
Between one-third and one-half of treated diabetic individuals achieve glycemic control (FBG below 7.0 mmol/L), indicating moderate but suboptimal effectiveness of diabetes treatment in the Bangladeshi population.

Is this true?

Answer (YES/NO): NO